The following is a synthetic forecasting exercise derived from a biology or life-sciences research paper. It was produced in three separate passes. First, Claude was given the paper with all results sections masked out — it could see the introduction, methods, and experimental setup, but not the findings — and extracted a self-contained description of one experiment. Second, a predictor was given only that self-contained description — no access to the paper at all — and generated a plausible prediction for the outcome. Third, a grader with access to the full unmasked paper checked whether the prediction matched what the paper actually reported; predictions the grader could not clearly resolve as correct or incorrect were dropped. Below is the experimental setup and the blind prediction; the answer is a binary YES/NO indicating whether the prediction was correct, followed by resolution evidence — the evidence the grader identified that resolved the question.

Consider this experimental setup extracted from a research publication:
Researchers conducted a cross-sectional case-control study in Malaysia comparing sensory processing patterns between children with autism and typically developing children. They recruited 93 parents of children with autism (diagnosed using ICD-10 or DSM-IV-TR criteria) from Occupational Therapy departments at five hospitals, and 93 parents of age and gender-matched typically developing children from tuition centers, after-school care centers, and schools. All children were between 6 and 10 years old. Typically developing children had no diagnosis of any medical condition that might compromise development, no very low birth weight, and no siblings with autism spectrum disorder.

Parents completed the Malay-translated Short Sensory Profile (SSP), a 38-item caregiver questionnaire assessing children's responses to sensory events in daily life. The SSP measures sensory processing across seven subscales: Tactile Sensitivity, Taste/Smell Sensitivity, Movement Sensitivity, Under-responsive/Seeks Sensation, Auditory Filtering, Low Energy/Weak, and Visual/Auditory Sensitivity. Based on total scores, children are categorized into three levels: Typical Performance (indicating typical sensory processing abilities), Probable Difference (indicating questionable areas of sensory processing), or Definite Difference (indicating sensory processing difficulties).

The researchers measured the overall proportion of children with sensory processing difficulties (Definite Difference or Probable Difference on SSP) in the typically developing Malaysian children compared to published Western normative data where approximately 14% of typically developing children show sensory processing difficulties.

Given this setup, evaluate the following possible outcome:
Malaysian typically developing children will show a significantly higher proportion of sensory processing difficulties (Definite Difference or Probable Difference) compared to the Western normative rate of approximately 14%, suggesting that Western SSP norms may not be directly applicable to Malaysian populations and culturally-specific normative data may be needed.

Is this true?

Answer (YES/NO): YES